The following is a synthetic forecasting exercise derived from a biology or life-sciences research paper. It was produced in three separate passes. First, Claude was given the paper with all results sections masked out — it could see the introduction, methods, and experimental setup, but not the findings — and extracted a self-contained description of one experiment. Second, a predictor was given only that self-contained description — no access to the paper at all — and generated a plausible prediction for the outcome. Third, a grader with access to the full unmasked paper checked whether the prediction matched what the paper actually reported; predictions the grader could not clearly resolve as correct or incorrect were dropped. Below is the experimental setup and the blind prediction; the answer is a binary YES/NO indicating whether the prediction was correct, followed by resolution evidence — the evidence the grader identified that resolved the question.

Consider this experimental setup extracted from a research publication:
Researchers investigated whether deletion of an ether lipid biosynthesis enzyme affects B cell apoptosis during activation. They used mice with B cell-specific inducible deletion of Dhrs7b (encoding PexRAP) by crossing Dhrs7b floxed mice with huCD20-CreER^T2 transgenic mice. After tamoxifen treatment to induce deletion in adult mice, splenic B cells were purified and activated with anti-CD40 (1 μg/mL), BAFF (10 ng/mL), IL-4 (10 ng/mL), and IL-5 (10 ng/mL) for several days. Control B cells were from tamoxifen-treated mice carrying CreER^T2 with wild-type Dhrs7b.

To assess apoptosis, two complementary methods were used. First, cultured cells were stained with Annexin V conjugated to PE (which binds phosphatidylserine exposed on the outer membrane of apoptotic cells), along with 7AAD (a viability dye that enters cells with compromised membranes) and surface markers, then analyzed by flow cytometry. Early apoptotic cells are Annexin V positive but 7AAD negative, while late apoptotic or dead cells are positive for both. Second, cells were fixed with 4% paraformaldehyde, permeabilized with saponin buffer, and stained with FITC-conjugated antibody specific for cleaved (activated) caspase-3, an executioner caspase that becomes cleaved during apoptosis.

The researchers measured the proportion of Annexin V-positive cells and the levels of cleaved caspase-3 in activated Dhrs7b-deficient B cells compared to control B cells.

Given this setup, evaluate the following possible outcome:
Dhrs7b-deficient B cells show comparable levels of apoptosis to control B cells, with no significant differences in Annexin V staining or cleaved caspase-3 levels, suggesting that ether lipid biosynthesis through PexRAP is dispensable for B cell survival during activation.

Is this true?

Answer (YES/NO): NO